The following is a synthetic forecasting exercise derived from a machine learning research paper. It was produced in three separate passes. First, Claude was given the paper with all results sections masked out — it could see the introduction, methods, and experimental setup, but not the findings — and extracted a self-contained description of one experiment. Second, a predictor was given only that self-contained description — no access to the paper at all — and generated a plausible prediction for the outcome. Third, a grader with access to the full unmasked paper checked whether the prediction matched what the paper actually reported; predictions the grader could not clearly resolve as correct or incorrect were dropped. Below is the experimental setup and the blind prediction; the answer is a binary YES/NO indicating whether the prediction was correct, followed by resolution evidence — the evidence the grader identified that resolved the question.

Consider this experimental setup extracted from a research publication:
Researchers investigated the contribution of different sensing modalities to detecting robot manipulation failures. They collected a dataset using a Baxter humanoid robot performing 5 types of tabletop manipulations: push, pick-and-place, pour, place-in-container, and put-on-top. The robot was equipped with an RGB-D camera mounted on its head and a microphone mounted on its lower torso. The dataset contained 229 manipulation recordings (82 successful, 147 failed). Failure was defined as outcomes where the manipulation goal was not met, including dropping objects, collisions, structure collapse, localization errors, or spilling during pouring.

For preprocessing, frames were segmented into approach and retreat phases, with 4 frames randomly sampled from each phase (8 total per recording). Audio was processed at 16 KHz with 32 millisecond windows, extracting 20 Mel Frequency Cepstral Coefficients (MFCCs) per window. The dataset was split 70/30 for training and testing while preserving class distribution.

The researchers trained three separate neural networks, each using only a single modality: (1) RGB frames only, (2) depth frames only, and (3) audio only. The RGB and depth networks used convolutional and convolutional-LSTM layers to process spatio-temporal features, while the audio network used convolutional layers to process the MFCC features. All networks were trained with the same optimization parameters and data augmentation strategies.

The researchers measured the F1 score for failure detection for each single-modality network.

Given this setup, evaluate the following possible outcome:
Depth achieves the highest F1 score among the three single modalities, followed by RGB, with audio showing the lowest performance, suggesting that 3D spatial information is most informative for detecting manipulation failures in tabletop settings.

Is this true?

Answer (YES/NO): NO